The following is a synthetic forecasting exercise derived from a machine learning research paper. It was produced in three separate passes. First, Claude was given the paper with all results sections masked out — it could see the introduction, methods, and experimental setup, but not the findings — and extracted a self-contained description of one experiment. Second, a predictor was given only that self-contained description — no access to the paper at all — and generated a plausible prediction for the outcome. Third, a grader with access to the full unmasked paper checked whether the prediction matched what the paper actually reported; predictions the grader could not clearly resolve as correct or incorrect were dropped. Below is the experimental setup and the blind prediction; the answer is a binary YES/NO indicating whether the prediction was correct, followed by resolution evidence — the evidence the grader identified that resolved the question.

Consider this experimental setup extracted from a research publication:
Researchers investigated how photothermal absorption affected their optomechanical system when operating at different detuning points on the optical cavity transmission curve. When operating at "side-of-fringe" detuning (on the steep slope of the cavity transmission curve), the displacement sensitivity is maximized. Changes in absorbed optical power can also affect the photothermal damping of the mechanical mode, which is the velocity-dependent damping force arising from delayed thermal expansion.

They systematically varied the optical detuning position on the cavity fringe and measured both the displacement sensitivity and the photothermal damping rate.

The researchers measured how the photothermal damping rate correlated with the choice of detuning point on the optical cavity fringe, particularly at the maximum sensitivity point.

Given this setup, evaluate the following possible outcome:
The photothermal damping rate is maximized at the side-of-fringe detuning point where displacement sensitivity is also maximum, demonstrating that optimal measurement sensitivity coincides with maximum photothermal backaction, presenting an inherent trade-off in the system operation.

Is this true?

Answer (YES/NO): NO